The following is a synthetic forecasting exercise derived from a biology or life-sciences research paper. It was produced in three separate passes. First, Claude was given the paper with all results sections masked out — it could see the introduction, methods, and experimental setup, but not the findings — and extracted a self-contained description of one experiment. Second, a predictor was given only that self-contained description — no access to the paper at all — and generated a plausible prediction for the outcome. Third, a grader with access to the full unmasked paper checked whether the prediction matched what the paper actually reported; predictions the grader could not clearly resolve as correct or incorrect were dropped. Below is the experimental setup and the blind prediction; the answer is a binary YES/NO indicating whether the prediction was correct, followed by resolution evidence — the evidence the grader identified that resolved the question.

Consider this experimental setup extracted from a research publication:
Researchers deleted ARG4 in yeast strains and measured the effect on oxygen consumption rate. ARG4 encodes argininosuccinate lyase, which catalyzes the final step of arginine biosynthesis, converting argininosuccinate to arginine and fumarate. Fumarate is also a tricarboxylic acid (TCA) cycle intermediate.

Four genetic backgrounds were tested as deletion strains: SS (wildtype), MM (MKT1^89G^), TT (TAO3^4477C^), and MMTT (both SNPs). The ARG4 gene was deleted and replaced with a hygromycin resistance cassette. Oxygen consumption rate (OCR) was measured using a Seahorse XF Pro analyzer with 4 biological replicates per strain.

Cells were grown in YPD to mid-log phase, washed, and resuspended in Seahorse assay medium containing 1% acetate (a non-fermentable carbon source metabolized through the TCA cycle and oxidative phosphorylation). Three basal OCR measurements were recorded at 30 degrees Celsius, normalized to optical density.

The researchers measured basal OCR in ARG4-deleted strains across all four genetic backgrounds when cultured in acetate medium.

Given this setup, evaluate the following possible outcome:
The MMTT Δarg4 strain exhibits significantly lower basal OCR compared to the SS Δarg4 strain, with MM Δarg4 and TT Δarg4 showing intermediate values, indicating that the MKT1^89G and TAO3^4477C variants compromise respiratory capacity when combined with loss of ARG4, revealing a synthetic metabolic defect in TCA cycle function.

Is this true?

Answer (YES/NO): NO